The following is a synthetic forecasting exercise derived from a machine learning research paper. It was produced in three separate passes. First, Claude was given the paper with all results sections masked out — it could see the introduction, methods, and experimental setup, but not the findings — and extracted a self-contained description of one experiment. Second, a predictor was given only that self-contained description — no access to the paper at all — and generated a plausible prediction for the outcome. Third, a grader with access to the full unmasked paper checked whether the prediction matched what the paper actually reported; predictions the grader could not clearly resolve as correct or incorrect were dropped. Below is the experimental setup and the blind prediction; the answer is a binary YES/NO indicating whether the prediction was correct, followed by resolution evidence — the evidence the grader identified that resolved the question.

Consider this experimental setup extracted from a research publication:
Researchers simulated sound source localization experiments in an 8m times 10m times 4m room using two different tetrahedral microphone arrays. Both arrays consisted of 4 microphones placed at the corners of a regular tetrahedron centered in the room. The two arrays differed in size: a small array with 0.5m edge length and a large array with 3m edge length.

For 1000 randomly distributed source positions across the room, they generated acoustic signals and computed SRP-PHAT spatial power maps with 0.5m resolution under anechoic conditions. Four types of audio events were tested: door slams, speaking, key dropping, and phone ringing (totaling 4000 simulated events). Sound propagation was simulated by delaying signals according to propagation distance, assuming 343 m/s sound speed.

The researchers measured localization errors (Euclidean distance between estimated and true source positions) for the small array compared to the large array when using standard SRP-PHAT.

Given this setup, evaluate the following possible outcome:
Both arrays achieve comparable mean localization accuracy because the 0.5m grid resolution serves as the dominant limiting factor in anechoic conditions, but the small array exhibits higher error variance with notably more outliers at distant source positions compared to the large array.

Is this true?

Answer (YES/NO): NO